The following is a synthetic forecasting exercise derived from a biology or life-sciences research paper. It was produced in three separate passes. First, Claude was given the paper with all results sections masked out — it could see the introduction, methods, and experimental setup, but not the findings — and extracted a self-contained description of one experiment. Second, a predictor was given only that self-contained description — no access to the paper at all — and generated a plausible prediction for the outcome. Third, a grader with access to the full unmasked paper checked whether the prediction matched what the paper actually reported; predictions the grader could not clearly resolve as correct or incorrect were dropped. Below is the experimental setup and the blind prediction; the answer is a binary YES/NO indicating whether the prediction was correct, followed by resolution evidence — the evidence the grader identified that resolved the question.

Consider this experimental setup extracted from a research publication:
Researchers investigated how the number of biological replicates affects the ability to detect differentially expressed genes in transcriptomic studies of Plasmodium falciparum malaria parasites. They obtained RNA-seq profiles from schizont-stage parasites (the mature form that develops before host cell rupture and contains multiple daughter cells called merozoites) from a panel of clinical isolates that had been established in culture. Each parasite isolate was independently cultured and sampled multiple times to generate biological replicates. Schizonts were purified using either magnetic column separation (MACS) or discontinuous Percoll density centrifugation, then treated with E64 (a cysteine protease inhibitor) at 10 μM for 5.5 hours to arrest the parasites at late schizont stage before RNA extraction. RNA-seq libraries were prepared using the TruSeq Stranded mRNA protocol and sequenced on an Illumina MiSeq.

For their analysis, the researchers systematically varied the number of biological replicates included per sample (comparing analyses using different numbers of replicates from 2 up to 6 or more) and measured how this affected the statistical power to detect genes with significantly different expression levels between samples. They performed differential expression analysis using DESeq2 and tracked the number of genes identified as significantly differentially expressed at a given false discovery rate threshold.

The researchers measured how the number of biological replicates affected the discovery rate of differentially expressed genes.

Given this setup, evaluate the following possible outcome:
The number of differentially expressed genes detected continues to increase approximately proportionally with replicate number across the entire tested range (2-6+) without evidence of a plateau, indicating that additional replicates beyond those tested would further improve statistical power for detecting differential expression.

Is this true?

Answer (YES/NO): NO